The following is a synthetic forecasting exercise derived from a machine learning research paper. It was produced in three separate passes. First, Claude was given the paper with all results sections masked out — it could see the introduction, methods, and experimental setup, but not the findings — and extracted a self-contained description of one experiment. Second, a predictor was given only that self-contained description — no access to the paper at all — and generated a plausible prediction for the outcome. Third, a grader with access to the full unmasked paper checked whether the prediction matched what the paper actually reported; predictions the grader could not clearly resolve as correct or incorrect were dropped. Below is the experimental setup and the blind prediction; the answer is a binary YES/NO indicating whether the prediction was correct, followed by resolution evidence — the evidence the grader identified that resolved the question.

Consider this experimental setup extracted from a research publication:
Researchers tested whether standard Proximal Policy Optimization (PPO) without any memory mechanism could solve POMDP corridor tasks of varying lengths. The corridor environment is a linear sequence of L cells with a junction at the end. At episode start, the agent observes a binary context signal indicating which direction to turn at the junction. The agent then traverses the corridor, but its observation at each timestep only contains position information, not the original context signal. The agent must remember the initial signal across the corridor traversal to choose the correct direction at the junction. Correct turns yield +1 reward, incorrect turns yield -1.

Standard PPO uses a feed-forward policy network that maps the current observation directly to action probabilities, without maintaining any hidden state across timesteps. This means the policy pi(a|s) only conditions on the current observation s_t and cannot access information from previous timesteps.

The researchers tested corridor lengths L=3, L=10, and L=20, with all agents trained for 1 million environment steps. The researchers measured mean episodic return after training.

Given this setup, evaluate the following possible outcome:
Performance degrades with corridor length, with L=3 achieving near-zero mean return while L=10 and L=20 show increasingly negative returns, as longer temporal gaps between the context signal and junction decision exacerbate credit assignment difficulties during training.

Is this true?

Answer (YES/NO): NO